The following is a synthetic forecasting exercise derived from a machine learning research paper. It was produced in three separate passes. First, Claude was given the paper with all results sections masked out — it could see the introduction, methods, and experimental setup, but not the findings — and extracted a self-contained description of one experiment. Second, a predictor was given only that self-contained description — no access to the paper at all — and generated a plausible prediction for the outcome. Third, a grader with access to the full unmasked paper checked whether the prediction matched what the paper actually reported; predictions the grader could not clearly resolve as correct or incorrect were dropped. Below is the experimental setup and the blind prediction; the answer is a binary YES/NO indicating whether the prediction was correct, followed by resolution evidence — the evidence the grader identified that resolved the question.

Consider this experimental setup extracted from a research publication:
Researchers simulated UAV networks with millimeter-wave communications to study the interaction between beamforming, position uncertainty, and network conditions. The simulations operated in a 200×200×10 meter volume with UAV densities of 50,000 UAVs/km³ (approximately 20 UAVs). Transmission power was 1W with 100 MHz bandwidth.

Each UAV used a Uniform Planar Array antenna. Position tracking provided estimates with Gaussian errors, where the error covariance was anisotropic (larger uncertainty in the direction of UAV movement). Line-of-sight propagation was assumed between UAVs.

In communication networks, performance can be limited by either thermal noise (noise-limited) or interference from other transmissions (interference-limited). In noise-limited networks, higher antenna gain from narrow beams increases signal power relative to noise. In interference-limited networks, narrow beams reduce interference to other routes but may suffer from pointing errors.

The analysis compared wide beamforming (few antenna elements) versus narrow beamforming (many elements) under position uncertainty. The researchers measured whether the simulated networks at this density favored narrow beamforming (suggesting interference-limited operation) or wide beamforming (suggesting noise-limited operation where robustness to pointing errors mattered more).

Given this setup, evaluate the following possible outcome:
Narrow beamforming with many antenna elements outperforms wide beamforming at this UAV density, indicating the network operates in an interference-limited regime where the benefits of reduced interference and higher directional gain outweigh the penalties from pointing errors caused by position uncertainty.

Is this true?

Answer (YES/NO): NO